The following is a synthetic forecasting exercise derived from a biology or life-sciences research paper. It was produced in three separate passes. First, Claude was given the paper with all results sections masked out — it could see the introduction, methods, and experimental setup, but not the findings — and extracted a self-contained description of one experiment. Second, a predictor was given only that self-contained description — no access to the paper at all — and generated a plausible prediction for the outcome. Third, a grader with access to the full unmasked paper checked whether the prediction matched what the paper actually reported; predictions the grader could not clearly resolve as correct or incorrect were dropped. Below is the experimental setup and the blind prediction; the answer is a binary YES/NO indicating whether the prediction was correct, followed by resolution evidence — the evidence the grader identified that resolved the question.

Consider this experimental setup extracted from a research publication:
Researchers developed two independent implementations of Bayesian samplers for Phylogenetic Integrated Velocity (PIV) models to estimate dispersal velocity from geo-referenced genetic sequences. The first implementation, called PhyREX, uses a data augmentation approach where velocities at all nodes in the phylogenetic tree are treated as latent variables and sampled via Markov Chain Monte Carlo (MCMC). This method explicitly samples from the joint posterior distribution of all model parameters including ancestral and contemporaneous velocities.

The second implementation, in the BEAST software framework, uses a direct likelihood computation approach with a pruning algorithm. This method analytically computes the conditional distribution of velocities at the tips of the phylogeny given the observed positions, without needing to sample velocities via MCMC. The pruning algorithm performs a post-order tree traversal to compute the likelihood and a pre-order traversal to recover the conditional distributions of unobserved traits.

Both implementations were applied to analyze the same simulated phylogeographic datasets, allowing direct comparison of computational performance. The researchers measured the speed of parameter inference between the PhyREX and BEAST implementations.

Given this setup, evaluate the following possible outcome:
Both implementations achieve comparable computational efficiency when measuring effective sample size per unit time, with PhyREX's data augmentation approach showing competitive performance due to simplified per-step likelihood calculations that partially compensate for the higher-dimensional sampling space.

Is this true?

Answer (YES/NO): NO